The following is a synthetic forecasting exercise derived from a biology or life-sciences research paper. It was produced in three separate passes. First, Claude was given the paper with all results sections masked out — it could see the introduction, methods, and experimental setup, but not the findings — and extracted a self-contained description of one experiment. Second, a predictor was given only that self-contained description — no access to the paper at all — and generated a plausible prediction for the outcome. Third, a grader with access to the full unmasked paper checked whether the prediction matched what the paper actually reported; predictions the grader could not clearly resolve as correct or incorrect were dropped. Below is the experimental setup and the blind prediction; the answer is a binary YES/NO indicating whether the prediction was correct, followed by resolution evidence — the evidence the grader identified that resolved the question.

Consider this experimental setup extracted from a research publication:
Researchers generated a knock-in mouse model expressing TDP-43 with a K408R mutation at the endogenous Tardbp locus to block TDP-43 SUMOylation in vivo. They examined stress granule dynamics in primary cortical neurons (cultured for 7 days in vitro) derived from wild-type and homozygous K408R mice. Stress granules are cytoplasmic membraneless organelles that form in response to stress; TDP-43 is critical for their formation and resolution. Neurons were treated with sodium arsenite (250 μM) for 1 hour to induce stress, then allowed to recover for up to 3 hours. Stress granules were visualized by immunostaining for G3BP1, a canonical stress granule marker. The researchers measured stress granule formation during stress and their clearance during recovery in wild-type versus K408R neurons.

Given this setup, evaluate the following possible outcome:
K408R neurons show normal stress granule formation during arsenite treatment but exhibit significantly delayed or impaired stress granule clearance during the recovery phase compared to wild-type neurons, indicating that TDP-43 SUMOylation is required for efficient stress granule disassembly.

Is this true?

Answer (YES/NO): YES